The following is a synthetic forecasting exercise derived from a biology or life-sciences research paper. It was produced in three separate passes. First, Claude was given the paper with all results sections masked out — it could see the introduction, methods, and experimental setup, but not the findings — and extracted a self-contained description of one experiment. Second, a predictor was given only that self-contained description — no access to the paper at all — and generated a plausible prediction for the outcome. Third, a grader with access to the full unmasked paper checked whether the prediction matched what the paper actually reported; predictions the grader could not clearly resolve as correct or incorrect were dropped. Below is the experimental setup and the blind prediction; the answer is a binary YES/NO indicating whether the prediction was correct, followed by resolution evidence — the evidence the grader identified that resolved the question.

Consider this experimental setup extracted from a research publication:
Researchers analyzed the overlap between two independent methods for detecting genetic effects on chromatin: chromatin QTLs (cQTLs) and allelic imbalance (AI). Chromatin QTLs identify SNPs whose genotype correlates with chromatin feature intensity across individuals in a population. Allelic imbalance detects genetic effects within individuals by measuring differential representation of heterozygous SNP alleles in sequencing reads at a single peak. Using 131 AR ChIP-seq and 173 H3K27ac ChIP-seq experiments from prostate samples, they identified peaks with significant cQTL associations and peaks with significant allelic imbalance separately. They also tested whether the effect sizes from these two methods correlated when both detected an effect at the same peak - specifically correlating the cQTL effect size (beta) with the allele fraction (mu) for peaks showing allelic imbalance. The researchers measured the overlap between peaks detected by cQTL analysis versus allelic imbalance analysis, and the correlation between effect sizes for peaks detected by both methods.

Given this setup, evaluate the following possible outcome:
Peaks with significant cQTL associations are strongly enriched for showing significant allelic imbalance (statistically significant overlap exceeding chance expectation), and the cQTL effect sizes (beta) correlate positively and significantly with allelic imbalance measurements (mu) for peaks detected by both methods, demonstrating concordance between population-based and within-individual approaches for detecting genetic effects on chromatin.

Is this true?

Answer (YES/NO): YES